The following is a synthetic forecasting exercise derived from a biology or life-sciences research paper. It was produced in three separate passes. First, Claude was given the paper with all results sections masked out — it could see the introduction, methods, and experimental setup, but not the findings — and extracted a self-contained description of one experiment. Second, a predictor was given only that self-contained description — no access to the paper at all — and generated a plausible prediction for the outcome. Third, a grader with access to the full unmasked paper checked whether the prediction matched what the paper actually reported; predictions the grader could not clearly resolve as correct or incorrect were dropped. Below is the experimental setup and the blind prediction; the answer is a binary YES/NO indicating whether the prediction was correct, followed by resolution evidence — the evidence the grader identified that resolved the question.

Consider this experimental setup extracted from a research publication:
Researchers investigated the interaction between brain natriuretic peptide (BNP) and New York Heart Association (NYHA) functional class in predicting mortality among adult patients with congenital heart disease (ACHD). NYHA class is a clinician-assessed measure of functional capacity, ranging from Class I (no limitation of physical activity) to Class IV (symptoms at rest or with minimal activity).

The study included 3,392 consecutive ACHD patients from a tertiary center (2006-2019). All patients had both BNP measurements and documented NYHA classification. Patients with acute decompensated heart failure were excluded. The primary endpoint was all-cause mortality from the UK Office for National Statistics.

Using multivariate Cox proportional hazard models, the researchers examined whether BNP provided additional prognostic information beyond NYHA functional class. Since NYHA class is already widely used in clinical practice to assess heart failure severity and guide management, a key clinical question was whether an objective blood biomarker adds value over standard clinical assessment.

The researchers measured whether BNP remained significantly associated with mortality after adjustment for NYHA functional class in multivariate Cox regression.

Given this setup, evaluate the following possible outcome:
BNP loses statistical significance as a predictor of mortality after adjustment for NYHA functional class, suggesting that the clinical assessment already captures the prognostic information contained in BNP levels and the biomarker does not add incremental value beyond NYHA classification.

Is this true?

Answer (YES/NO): NO